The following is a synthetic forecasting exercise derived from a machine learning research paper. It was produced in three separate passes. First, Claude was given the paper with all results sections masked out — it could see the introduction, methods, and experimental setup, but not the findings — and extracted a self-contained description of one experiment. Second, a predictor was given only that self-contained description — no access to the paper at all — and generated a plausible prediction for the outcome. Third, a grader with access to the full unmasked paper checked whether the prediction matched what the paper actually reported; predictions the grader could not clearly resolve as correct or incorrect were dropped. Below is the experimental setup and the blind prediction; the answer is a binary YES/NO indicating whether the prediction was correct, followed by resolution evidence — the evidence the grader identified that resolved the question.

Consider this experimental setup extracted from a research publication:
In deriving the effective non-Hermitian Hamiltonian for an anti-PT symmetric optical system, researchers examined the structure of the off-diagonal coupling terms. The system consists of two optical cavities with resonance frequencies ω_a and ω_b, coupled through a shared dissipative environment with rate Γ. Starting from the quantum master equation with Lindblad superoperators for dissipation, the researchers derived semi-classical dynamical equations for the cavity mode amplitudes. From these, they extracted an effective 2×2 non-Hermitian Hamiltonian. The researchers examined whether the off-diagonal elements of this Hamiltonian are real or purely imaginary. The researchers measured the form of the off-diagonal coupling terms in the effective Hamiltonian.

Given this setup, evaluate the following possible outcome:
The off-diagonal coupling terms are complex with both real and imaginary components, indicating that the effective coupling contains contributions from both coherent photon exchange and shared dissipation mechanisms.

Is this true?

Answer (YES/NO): NO